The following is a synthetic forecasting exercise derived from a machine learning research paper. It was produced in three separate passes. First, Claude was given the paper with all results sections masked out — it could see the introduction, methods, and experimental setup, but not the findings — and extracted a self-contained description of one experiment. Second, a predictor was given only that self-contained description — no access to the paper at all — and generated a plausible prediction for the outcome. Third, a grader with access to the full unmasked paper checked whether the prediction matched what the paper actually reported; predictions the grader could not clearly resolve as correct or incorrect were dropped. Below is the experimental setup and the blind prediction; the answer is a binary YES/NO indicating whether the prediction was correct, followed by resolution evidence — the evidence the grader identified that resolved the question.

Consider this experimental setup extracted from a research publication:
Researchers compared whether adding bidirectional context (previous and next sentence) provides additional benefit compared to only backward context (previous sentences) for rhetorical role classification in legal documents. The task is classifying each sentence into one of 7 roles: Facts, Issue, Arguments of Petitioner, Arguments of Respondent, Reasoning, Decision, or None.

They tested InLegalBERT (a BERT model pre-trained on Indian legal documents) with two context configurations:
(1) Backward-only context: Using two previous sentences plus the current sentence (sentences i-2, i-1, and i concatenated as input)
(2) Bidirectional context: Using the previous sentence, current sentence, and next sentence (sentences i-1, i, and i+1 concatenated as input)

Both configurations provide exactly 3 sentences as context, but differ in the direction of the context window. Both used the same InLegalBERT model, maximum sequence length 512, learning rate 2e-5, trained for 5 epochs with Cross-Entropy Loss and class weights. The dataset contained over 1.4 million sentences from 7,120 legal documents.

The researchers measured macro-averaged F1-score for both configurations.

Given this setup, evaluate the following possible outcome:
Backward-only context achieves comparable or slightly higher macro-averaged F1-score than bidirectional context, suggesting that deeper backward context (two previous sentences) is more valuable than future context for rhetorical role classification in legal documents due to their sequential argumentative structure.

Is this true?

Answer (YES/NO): YES